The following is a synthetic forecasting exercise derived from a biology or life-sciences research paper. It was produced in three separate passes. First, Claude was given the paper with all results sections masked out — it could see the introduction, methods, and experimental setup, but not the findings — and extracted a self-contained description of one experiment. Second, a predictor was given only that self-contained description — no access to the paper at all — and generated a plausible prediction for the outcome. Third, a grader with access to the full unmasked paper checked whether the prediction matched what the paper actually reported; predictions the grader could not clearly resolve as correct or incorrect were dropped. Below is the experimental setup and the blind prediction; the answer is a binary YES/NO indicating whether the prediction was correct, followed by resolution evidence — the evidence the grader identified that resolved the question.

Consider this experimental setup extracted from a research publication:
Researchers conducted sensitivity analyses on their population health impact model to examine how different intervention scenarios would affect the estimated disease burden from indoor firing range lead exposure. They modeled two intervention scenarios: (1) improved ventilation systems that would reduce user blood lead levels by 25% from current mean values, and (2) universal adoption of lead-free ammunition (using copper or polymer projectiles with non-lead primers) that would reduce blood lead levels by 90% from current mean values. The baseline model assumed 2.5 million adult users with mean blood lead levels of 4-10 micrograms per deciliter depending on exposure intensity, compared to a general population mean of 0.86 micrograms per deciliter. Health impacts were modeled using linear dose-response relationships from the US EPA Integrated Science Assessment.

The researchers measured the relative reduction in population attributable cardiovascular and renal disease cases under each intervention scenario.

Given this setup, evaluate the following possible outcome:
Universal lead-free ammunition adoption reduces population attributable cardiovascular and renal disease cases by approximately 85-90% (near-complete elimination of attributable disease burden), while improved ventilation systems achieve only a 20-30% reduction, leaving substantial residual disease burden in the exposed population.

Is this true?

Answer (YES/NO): YES